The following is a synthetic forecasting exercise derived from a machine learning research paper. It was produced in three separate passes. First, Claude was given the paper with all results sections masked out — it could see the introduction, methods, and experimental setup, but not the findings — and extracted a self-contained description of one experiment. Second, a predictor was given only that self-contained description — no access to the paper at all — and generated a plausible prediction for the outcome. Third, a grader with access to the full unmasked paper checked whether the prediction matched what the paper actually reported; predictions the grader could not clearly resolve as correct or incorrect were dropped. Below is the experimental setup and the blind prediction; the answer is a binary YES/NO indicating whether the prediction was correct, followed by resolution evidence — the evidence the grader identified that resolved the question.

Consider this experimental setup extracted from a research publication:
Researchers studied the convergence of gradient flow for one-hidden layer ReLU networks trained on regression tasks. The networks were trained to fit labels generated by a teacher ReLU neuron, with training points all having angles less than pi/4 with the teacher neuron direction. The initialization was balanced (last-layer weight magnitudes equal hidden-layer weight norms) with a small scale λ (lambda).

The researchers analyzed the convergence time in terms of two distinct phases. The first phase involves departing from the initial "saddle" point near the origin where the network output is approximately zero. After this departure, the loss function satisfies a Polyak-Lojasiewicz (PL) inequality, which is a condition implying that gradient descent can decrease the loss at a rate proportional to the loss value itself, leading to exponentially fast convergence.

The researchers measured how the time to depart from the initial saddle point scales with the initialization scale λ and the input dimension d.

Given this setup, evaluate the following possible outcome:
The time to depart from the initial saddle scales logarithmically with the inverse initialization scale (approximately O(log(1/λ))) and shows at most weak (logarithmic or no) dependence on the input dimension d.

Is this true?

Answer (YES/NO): NO